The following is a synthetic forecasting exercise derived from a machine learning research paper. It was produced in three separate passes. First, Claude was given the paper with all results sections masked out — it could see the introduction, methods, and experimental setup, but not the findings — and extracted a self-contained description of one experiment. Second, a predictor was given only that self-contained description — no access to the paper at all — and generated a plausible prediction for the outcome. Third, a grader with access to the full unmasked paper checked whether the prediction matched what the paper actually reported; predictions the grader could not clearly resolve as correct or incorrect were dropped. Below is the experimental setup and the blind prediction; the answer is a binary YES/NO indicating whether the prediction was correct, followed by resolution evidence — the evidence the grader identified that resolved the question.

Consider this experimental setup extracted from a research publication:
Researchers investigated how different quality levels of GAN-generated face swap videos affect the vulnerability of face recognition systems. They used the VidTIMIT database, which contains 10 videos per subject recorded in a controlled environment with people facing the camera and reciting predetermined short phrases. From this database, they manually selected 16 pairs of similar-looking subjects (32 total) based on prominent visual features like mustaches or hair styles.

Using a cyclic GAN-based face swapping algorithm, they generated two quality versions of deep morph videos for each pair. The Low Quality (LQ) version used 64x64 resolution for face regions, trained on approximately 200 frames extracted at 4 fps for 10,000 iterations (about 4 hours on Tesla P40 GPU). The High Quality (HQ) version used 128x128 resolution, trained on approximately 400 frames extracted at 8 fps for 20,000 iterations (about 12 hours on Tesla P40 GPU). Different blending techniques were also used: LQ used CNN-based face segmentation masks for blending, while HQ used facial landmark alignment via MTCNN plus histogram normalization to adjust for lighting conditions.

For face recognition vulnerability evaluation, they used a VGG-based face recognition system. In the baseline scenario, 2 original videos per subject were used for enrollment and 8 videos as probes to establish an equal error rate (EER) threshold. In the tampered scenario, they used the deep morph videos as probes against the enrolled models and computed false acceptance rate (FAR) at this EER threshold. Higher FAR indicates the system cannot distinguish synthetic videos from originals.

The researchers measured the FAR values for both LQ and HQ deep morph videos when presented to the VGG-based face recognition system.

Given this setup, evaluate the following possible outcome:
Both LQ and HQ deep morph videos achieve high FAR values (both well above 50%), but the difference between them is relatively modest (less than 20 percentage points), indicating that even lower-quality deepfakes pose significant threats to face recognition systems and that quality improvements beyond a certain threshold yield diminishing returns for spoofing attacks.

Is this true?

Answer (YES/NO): YES